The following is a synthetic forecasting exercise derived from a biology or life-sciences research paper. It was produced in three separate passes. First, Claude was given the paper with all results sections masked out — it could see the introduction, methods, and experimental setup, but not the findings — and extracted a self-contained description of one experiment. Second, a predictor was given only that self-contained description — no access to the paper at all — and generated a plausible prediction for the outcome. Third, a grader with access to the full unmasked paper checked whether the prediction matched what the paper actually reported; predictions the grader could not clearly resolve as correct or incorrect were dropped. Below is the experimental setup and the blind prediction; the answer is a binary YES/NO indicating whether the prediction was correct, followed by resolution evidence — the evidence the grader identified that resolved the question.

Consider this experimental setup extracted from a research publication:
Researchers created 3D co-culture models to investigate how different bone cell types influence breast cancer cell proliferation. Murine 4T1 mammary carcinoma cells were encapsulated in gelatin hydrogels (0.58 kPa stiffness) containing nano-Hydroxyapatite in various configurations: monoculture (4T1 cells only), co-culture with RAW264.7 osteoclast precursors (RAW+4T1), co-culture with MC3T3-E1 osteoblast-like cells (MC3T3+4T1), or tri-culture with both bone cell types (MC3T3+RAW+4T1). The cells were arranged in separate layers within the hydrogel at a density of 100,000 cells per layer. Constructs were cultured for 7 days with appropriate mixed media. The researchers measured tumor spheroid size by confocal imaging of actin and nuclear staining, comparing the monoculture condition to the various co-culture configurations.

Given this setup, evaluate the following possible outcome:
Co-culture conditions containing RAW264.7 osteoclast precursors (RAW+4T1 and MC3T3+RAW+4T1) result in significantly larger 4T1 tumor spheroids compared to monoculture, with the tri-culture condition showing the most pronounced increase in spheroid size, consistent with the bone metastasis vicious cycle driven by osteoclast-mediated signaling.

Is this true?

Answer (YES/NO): NO